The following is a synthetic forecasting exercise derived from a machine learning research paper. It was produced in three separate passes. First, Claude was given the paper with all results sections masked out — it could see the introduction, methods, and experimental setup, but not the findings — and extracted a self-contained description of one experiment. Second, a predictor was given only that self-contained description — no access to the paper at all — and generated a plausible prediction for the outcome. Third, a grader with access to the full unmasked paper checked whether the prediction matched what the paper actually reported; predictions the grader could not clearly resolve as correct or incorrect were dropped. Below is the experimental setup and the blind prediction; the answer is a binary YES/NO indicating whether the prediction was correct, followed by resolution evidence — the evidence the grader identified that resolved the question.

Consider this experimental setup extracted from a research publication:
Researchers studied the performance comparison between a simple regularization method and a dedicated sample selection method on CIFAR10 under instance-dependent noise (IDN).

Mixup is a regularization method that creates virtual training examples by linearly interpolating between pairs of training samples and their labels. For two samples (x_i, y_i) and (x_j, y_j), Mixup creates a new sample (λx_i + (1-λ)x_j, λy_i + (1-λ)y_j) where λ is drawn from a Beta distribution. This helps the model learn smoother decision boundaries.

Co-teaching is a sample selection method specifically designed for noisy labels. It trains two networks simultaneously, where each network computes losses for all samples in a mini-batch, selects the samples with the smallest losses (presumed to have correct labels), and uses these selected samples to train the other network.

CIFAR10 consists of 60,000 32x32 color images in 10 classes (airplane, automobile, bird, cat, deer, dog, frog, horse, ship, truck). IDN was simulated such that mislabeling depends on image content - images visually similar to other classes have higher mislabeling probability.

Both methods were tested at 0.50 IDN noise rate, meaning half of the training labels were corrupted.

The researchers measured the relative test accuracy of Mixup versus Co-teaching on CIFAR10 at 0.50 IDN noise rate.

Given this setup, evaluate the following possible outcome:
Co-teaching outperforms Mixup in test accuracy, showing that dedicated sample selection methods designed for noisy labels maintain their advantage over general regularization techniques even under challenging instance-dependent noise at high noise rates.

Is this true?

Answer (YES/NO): NO